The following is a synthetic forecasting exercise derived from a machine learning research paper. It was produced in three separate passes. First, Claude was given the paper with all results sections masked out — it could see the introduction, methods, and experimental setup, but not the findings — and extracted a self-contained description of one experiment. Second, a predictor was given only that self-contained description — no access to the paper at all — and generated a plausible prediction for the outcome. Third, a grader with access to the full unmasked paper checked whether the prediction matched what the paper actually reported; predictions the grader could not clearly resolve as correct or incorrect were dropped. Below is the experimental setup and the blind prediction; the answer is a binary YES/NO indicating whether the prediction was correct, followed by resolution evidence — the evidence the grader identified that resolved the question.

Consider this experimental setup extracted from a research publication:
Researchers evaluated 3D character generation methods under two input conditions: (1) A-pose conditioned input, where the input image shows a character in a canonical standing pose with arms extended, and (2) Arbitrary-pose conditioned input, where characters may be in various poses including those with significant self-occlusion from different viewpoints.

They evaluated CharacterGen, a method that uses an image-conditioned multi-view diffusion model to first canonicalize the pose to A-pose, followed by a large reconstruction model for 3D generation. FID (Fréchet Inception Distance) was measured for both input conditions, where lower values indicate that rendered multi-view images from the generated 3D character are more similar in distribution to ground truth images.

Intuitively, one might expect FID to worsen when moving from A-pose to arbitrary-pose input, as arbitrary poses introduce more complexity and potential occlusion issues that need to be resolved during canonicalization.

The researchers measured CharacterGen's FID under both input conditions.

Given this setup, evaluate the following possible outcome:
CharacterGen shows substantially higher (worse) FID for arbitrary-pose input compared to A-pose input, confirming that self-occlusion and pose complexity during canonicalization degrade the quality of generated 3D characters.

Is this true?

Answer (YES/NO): YES